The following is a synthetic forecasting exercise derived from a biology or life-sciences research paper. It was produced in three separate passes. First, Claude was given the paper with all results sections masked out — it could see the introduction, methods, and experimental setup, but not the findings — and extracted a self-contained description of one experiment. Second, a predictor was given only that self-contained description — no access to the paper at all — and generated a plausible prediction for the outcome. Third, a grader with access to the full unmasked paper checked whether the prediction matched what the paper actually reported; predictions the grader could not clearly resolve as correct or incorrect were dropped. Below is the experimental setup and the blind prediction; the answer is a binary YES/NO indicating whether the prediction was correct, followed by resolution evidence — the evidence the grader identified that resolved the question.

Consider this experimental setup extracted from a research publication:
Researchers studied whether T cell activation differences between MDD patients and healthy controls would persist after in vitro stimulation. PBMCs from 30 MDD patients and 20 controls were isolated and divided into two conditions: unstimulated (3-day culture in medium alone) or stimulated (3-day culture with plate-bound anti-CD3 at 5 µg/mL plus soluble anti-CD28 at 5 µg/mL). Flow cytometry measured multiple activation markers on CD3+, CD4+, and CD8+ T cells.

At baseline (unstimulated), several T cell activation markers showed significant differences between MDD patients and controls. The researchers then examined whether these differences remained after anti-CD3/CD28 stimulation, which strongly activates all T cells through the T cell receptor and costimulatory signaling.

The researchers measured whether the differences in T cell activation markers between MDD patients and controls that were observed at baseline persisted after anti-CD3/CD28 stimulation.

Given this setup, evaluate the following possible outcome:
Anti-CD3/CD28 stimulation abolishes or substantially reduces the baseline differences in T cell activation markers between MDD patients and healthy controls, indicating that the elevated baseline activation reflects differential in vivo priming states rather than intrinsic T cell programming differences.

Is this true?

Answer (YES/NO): YES